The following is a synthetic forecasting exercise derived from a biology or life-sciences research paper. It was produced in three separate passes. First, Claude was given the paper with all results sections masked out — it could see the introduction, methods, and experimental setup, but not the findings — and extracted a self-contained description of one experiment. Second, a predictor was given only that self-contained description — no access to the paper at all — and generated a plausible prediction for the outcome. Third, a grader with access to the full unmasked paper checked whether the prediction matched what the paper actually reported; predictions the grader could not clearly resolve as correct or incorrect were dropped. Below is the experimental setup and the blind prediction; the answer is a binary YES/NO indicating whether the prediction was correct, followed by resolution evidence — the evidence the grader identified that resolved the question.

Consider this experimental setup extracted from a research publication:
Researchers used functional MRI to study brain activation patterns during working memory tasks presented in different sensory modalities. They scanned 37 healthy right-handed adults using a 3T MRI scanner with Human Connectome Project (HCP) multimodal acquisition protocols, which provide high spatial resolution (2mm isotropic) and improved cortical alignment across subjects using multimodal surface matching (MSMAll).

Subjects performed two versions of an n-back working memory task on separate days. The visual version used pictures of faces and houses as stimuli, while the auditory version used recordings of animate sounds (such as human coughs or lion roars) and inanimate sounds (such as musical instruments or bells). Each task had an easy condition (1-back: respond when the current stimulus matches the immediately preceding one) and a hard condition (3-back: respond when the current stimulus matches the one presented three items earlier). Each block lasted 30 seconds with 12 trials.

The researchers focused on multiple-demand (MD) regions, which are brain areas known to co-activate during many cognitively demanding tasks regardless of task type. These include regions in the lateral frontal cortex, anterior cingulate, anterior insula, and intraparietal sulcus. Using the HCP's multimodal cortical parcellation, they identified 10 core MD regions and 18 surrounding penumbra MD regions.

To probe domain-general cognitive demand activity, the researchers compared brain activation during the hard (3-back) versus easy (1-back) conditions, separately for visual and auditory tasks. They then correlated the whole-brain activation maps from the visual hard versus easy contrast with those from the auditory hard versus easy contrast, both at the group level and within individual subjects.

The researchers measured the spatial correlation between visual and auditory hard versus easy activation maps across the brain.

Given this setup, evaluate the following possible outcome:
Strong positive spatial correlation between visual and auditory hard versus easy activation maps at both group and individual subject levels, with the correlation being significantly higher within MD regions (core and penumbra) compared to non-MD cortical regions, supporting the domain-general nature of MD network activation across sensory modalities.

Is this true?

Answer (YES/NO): NO